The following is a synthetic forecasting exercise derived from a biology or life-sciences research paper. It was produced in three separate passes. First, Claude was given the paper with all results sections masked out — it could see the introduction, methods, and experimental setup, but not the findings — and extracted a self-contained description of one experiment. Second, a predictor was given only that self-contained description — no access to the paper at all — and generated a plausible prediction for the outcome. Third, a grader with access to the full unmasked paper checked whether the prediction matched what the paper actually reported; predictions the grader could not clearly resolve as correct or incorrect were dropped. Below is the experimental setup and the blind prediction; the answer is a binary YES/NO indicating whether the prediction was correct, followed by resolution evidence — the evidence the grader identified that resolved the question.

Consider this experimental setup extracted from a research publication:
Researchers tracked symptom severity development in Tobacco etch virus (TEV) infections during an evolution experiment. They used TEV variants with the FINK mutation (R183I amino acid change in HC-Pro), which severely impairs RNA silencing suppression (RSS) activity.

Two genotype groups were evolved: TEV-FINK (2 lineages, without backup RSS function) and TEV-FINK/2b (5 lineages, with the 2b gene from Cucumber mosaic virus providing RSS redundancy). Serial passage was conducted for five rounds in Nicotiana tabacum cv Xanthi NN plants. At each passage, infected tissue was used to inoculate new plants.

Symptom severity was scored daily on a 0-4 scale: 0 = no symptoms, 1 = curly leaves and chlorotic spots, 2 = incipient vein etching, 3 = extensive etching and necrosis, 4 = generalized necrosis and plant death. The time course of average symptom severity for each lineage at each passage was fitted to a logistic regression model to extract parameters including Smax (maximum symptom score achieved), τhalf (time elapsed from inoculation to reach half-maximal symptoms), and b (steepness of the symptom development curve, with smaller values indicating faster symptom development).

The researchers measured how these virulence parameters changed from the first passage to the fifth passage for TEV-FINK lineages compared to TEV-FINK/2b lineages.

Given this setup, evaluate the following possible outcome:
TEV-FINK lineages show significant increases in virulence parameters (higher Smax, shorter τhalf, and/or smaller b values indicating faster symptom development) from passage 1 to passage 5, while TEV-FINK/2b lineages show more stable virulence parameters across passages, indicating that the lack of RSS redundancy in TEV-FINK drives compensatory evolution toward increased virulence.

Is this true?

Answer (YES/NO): YES